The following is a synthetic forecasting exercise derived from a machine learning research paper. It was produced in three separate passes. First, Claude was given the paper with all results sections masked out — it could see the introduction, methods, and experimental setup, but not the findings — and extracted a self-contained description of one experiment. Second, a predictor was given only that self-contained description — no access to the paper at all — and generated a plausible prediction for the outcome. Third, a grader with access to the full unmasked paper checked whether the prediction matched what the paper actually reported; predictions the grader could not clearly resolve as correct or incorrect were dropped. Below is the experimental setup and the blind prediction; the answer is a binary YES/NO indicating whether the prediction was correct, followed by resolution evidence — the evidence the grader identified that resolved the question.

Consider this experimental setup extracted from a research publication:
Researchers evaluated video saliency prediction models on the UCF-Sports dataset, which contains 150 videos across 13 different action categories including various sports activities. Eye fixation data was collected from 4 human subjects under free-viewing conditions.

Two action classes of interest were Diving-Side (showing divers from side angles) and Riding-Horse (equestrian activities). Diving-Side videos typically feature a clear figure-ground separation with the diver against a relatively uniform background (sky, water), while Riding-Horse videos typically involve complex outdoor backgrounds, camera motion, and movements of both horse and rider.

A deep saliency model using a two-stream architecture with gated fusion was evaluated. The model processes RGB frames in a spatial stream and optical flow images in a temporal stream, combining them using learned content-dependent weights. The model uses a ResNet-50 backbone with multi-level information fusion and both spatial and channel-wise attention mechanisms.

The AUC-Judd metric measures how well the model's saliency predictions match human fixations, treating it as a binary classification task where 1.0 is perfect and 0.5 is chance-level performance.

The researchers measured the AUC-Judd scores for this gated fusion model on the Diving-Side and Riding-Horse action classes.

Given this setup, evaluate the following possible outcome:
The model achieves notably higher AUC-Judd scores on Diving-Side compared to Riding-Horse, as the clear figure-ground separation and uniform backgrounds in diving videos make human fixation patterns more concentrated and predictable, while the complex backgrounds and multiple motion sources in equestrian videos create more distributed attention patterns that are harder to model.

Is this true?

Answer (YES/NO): YES